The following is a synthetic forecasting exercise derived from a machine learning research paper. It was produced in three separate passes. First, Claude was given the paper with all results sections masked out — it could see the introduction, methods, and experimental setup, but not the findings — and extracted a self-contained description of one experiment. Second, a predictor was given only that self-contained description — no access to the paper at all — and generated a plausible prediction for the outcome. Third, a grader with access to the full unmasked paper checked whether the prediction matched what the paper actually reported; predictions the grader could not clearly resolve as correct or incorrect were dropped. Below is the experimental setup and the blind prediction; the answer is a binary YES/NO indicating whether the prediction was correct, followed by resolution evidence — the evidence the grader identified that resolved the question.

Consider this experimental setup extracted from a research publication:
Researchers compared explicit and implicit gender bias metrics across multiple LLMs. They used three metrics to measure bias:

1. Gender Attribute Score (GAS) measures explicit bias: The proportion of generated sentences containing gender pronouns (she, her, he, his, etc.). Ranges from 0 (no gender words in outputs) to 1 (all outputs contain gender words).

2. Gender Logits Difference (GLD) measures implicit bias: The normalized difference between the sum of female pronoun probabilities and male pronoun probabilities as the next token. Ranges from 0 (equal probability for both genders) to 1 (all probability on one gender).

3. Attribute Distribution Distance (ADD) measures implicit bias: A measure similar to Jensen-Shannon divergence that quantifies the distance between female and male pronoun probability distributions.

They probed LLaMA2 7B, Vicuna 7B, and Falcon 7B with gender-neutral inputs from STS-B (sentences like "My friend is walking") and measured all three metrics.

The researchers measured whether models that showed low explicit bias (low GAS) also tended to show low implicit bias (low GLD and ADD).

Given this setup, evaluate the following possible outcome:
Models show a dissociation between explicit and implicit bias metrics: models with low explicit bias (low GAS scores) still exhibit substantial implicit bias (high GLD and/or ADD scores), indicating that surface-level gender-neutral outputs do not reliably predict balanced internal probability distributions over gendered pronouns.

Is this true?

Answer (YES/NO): YES